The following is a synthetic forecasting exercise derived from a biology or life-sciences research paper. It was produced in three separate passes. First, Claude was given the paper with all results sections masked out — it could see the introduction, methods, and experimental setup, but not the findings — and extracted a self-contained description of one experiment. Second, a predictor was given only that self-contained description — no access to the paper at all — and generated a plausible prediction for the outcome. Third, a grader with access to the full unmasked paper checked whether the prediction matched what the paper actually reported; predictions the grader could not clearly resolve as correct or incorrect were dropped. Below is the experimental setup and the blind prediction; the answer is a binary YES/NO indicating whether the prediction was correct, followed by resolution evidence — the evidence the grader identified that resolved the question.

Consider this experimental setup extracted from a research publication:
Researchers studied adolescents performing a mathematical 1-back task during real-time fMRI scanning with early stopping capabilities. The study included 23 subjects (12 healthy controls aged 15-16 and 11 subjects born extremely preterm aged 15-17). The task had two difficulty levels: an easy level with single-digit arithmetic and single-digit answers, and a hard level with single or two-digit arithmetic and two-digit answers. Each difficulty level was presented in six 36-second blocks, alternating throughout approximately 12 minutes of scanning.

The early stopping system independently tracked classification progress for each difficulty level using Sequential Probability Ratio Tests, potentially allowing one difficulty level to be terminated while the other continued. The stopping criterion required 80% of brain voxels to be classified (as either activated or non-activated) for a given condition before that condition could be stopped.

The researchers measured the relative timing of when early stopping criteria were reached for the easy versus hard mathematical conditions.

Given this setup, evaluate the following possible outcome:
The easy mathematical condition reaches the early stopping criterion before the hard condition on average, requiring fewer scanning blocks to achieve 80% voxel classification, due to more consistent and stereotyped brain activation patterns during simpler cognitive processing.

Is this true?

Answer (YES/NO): NO